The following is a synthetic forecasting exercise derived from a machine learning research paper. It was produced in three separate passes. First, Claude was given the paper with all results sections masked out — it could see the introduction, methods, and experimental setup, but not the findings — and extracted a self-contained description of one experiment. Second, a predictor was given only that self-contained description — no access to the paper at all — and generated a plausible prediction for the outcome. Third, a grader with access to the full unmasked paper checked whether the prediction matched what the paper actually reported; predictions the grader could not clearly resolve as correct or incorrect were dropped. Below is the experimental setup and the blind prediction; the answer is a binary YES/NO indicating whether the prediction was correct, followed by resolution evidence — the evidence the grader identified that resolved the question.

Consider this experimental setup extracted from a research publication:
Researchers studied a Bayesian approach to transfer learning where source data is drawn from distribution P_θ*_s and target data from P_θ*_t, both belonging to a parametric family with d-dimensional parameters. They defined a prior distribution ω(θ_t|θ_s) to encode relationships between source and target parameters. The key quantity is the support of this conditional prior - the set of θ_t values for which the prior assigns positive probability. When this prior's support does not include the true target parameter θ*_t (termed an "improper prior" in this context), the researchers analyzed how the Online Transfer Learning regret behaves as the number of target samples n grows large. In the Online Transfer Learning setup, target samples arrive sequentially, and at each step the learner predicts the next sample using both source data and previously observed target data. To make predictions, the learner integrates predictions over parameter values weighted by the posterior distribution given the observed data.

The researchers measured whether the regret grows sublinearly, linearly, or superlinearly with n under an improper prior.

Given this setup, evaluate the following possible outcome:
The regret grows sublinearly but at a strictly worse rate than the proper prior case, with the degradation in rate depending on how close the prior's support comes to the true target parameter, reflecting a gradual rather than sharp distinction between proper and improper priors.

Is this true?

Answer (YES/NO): NO